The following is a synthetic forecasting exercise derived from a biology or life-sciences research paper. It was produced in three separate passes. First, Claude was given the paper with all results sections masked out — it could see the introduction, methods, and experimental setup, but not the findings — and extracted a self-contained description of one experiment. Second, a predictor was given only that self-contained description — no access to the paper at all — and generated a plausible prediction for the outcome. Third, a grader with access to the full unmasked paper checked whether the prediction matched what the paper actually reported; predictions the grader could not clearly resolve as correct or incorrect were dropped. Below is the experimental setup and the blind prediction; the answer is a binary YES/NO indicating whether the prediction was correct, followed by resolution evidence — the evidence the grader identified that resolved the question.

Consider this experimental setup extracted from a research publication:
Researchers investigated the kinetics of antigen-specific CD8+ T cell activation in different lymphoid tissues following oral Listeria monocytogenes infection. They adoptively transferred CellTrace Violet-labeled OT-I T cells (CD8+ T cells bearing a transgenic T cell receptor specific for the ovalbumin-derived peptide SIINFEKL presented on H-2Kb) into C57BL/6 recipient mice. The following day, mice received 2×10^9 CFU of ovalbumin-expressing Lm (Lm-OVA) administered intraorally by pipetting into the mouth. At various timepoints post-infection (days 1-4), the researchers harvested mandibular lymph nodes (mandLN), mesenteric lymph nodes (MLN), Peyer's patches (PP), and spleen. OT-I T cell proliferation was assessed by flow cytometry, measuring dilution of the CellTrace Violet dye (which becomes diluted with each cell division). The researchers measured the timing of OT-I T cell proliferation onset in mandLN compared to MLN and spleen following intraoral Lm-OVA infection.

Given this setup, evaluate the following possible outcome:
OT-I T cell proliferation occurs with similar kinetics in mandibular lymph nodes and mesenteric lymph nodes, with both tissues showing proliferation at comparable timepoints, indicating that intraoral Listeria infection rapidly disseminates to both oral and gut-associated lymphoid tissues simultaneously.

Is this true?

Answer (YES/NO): NO